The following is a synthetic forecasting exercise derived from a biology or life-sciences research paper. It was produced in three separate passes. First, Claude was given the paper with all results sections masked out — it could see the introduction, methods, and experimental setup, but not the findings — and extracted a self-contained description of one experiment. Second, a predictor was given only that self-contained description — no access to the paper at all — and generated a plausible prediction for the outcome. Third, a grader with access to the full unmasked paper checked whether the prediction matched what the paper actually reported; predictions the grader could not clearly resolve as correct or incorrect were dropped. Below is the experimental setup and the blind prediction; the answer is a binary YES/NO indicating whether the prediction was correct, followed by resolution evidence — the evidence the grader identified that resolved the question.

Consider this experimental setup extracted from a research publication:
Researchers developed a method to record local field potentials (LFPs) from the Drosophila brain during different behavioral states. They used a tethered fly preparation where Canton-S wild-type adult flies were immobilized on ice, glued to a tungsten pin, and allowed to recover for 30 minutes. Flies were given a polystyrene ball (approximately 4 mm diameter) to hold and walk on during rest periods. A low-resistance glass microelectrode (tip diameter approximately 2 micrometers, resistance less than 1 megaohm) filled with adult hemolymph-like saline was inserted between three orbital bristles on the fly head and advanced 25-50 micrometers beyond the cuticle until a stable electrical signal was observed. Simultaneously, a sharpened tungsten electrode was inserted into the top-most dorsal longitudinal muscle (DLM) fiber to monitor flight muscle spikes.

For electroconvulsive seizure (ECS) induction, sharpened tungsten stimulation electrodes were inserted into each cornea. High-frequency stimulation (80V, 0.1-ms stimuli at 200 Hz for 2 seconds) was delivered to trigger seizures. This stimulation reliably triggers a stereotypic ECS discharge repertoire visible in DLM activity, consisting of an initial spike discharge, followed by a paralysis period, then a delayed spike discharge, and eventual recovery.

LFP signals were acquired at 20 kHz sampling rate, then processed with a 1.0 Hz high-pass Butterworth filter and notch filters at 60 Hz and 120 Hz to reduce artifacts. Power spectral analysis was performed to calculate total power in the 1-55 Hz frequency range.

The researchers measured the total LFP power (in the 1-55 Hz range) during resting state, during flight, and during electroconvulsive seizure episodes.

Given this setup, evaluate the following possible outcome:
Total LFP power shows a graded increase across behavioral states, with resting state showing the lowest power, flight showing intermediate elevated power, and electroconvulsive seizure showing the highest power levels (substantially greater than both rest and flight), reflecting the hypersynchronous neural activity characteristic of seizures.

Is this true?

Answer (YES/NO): YES